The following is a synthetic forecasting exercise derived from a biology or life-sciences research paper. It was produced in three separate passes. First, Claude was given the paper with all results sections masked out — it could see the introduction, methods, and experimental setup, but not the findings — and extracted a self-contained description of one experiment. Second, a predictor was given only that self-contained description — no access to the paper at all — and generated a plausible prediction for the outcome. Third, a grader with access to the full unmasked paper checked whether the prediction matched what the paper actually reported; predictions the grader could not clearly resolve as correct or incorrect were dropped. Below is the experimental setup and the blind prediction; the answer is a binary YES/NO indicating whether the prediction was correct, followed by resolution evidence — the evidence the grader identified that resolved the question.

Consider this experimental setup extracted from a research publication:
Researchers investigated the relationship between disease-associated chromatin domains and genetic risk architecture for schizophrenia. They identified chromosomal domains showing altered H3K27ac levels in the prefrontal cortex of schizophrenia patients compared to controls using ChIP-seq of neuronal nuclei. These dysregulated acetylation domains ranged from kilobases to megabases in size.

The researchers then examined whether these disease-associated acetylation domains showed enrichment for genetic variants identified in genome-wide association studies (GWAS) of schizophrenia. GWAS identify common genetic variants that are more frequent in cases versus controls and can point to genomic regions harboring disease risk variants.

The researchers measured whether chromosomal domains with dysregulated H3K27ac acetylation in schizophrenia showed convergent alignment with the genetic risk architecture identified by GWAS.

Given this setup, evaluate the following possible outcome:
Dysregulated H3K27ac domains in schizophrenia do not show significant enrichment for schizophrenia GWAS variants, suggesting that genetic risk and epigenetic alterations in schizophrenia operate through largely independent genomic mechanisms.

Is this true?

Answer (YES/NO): NO